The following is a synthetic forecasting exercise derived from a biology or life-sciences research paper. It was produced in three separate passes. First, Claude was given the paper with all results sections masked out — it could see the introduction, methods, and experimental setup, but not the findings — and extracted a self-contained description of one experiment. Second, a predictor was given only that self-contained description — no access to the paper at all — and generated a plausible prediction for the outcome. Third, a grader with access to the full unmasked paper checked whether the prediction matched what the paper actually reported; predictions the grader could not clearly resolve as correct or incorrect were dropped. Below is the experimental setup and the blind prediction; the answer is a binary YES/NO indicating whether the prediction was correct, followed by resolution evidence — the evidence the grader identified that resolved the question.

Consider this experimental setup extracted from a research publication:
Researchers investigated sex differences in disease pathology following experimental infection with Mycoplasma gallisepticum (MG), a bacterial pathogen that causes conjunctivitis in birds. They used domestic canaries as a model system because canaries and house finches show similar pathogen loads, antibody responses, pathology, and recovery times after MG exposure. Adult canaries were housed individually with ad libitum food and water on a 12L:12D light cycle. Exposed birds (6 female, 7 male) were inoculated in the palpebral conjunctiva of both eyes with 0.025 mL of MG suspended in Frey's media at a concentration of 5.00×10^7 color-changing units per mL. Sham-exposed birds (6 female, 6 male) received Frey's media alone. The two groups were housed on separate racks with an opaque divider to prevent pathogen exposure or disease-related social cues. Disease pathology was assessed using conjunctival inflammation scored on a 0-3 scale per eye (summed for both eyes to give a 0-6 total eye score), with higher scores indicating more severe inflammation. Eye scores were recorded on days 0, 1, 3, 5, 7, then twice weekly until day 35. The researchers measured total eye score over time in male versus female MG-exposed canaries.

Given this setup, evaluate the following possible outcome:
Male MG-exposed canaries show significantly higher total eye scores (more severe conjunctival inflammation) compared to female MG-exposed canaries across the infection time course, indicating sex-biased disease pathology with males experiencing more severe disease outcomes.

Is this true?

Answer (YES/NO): YES